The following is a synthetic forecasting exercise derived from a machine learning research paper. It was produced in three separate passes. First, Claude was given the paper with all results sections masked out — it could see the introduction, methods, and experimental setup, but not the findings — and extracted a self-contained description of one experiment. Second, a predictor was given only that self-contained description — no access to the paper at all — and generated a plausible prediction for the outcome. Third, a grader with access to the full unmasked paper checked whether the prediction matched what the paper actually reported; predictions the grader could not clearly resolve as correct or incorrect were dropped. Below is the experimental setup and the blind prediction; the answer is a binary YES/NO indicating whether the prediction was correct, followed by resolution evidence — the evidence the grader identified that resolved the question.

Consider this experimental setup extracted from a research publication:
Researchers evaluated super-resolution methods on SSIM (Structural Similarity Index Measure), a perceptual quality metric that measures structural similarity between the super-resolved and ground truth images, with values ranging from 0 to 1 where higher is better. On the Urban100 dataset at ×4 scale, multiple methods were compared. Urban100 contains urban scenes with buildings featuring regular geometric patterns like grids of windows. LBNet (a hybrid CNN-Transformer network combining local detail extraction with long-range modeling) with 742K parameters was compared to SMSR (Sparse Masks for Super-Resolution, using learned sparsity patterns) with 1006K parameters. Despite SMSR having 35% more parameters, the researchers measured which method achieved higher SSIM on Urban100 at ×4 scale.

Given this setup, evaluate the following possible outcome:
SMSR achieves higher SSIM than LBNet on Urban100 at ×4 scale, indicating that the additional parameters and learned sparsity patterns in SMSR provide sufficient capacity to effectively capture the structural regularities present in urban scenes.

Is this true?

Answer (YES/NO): NO